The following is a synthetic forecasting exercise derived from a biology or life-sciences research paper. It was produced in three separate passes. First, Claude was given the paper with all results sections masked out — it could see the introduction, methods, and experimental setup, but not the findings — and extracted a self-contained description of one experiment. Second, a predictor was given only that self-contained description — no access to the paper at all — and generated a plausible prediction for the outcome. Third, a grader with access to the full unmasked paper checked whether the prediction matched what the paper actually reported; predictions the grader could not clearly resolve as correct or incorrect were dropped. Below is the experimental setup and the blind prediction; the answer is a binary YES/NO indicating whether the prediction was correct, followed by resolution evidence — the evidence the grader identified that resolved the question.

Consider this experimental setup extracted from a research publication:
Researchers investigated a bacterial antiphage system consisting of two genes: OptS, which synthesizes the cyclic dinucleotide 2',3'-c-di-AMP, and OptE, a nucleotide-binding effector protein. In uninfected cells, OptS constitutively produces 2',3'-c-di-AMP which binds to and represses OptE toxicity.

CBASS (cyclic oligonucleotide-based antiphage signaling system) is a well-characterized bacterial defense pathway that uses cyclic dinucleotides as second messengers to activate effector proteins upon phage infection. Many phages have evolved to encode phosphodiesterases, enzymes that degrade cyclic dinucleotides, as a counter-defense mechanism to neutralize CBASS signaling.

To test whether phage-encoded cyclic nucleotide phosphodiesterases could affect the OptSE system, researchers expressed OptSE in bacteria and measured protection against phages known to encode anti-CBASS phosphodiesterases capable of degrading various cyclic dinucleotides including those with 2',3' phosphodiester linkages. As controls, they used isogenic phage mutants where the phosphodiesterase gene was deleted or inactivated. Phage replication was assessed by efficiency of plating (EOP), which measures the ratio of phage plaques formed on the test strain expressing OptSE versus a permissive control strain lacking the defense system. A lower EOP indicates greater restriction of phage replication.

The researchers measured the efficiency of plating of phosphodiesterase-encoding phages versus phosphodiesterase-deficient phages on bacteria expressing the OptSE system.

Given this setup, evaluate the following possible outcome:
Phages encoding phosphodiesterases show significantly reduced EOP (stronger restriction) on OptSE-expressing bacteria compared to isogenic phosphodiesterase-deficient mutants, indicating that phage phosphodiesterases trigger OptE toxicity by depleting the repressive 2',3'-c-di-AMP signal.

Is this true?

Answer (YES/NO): NO